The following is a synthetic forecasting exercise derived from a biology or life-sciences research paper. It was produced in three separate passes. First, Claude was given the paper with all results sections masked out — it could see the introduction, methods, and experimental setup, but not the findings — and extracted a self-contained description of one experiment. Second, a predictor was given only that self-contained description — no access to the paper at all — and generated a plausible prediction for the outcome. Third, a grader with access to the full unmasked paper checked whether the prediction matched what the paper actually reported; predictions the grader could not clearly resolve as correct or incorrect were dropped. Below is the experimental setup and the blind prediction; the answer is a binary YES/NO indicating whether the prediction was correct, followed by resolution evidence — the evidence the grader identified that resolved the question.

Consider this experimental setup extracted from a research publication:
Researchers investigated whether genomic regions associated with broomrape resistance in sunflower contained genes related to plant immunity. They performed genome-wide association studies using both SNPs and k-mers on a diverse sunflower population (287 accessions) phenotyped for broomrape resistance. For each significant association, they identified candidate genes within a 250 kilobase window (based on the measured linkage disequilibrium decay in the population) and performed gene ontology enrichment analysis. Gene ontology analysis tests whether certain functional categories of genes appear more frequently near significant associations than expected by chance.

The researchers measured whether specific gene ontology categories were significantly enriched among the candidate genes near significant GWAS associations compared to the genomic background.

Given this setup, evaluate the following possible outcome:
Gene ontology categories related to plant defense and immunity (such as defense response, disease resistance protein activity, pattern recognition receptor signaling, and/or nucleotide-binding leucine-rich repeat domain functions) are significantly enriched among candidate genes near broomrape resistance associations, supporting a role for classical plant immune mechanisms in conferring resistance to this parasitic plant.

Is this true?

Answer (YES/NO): YES